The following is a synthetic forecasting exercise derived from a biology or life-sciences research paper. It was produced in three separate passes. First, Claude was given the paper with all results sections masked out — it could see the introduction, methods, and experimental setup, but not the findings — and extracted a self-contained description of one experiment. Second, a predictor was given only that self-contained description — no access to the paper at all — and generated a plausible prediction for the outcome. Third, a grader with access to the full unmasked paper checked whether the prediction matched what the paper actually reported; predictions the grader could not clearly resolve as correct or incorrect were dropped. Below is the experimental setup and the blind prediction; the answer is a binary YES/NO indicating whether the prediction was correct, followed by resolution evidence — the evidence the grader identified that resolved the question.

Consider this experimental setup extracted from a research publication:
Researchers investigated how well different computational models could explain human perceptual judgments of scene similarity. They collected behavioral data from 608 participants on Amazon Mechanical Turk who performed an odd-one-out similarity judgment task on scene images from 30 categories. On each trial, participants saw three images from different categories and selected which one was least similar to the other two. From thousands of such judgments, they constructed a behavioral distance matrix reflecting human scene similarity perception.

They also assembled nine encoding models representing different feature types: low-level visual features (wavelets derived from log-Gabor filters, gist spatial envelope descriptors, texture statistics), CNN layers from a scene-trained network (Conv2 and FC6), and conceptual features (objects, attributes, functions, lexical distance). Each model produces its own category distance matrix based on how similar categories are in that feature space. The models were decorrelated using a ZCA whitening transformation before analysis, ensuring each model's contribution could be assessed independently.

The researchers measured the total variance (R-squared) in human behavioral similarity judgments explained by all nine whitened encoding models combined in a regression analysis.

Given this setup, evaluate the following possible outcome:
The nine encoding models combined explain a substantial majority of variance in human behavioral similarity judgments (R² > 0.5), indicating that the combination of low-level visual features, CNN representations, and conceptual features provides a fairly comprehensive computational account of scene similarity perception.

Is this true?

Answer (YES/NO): YES